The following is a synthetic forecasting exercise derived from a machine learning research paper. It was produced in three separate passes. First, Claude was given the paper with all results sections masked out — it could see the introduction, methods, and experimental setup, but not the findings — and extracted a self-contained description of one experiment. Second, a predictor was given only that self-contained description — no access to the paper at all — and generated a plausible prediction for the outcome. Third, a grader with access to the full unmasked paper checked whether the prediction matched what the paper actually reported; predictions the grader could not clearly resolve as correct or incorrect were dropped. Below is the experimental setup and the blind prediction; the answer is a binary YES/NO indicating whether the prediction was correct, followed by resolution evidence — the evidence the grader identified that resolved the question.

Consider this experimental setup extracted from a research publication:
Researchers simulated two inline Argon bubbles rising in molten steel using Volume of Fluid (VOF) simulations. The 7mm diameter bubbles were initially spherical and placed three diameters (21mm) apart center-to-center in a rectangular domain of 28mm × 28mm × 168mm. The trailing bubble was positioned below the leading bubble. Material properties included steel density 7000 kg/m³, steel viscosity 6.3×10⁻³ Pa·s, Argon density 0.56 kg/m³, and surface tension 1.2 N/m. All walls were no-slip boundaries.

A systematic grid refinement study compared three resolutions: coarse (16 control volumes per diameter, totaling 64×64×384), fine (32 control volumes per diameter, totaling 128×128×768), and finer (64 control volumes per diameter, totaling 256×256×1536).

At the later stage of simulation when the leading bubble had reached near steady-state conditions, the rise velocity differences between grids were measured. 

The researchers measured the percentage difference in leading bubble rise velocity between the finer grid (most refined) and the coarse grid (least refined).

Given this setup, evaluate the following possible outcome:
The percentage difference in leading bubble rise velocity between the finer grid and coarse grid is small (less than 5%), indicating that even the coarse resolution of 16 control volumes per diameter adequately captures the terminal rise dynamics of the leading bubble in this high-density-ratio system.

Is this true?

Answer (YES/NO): NO